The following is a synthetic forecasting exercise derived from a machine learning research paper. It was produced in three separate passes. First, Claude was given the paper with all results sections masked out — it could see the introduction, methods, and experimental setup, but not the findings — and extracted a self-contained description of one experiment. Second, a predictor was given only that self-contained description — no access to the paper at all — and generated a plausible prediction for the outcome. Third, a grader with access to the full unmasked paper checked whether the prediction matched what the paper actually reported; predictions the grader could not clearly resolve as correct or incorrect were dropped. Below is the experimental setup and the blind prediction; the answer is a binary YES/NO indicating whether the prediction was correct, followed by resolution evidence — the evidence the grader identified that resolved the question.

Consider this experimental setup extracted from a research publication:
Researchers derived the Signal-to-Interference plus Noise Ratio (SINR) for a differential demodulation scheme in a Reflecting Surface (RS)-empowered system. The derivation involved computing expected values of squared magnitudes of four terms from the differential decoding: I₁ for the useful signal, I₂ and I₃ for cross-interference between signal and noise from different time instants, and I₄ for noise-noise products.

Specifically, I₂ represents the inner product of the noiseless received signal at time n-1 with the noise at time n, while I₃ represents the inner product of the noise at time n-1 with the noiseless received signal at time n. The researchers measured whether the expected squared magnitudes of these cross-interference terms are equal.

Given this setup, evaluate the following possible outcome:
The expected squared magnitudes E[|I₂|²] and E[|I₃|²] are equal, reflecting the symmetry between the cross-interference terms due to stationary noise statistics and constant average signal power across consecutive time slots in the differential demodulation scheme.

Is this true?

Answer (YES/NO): YES